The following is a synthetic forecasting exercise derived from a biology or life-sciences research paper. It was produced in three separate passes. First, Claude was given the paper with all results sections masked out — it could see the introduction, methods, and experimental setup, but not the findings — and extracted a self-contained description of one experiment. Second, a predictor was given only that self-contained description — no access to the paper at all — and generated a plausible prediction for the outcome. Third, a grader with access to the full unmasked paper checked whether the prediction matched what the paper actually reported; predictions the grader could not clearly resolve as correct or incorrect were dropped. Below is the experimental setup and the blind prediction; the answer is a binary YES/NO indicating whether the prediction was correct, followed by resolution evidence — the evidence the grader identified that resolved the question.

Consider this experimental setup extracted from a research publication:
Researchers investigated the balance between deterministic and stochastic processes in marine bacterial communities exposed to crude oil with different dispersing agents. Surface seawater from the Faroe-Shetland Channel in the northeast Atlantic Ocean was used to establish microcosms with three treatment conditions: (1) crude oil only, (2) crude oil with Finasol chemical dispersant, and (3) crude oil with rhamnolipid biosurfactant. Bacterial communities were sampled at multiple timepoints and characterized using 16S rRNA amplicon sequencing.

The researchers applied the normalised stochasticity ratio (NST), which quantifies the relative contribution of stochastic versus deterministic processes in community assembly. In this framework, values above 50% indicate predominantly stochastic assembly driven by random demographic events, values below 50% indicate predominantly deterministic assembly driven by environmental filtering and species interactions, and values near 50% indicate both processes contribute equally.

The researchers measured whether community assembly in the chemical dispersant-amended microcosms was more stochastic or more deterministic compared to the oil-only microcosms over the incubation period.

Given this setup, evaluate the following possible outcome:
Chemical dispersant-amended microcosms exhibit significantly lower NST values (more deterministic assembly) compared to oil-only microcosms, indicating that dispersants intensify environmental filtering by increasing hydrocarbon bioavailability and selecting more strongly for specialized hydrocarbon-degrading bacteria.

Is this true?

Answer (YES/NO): NO